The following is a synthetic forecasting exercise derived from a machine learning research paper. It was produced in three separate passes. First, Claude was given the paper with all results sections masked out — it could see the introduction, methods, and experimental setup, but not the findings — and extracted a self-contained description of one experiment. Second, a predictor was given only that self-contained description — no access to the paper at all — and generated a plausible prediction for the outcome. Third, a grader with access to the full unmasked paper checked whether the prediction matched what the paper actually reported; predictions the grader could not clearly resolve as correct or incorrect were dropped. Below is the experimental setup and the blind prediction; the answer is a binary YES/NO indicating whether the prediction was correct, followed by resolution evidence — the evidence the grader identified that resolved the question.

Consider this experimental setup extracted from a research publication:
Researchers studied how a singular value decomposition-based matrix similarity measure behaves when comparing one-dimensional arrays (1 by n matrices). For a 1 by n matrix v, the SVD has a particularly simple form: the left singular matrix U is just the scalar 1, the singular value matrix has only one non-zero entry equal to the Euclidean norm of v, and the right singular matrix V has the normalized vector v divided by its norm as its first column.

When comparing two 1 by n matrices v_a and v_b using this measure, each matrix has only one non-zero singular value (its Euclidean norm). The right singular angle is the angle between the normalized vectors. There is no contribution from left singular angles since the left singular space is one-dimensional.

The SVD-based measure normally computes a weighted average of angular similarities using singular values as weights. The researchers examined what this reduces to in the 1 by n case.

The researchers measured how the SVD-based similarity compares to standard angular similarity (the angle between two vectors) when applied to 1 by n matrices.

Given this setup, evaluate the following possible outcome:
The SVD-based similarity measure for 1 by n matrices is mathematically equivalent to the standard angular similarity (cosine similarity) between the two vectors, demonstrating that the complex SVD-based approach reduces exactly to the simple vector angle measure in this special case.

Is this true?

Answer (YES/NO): NO